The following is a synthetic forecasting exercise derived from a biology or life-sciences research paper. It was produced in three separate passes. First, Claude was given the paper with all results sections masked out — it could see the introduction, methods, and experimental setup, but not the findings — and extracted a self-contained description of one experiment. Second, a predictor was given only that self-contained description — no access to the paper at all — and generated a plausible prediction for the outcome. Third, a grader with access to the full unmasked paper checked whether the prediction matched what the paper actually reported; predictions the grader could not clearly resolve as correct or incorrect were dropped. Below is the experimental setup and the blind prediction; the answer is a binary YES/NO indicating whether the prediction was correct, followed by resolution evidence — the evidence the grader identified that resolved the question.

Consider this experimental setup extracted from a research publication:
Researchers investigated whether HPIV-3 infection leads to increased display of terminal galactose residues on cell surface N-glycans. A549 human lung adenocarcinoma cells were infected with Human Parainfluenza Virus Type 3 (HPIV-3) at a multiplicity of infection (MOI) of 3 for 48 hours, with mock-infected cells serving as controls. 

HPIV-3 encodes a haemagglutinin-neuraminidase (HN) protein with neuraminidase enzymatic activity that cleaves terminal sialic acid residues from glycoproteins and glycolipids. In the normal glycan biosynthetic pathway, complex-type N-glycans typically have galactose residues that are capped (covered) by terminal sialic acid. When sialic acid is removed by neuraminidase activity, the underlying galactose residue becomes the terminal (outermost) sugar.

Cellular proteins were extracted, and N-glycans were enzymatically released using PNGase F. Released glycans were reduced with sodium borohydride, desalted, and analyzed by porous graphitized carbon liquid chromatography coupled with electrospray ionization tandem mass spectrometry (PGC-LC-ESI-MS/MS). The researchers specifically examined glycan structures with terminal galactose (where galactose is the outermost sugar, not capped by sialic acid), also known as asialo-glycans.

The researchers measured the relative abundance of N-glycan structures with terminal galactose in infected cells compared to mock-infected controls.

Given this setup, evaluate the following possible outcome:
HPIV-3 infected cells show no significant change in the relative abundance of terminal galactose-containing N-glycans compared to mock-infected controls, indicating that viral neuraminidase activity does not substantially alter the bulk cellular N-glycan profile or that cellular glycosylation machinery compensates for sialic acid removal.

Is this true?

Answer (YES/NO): NO